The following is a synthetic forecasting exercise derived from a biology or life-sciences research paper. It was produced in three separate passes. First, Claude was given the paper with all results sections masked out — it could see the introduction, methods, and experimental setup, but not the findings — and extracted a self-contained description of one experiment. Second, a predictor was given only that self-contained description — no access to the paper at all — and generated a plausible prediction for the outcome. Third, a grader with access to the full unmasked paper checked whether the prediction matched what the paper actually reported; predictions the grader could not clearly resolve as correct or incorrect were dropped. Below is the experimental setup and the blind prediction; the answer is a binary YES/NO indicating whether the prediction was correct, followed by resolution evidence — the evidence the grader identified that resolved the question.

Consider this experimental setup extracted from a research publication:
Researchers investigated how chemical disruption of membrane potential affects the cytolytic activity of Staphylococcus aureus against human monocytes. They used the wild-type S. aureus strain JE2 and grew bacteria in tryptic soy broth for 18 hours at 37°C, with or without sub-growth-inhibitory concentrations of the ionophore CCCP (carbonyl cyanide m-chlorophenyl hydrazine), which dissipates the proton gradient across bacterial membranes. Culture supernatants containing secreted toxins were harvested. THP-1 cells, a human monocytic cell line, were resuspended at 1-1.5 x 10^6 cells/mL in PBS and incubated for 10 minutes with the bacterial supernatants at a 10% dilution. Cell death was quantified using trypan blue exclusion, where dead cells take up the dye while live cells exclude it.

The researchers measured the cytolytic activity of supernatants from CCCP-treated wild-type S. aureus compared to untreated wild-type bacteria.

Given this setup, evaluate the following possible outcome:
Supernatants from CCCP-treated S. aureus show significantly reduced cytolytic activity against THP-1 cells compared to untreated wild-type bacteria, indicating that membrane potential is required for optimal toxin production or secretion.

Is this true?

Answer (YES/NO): YES